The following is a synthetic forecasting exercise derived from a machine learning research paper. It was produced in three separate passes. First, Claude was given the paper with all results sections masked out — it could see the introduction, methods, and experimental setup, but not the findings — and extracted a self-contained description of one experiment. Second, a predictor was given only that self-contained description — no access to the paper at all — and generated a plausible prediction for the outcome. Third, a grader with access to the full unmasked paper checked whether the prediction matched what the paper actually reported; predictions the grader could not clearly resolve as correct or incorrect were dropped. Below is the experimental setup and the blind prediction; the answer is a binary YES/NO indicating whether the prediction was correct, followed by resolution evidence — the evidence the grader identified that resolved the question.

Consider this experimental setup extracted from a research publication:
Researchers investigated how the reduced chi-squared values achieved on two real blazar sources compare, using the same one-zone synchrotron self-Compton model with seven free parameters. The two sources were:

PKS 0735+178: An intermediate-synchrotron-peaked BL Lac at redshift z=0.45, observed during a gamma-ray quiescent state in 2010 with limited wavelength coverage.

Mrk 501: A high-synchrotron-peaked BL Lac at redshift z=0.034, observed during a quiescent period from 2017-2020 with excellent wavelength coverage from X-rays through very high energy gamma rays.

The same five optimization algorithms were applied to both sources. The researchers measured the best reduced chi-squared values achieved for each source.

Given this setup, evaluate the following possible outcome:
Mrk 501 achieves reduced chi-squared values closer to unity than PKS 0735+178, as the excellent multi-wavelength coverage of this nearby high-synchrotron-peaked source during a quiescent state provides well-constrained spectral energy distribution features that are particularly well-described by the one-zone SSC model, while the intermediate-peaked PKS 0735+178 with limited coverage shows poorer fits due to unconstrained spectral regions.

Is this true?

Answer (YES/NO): NO